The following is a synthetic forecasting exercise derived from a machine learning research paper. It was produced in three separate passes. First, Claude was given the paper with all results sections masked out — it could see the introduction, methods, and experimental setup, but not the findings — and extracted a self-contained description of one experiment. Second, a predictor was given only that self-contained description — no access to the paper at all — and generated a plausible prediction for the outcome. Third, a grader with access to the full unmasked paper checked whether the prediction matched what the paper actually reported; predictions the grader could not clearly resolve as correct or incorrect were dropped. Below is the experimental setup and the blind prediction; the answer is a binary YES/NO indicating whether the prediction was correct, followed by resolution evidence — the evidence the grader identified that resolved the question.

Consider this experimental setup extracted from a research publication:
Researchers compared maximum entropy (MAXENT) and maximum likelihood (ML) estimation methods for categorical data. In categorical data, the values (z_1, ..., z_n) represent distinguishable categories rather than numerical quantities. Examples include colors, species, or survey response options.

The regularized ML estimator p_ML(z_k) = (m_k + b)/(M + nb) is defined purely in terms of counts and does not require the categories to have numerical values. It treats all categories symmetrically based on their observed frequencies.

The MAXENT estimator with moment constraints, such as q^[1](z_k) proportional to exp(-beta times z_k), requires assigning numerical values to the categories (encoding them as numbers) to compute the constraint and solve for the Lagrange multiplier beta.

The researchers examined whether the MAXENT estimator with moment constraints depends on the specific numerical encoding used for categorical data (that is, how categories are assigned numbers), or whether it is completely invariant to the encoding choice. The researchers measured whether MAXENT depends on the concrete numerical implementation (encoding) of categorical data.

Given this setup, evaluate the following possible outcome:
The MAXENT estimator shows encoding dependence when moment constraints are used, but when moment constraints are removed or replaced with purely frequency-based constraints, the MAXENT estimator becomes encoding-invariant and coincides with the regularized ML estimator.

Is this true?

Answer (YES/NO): NO